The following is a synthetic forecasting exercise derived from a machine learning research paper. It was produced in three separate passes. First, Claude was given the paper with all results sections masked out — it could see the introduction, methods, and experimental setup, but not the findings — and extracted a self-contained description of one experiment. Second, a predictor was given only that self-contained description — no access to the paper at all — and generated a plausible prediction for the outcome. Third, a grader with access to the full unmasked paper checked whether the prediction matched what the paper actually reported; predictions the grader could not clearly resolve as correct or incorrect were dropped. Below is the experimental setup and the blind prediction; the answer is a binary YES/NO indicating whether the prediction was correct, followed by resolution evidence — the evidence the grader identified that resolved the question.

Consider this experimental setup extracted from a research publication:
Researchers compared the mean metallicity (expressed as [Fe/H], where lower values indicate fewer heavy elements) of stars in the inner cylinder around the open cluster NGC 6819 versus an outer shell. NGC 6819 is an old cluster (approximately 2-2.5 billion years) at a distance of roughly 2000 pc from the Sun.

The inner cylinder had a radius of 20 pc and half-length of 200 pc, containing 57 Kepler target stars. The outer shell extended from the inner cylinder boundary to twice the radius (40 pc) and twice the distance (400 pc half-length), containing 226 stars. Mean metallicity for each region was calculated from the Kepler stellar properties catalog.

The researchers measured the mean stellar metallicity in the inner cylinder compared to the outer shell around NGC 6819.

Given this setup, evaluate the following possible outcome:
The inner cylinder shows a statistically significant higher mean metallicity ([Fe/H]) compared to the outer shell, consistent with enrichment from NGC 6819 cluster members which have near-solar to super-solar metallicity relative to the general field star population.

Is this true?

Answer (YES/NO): NO